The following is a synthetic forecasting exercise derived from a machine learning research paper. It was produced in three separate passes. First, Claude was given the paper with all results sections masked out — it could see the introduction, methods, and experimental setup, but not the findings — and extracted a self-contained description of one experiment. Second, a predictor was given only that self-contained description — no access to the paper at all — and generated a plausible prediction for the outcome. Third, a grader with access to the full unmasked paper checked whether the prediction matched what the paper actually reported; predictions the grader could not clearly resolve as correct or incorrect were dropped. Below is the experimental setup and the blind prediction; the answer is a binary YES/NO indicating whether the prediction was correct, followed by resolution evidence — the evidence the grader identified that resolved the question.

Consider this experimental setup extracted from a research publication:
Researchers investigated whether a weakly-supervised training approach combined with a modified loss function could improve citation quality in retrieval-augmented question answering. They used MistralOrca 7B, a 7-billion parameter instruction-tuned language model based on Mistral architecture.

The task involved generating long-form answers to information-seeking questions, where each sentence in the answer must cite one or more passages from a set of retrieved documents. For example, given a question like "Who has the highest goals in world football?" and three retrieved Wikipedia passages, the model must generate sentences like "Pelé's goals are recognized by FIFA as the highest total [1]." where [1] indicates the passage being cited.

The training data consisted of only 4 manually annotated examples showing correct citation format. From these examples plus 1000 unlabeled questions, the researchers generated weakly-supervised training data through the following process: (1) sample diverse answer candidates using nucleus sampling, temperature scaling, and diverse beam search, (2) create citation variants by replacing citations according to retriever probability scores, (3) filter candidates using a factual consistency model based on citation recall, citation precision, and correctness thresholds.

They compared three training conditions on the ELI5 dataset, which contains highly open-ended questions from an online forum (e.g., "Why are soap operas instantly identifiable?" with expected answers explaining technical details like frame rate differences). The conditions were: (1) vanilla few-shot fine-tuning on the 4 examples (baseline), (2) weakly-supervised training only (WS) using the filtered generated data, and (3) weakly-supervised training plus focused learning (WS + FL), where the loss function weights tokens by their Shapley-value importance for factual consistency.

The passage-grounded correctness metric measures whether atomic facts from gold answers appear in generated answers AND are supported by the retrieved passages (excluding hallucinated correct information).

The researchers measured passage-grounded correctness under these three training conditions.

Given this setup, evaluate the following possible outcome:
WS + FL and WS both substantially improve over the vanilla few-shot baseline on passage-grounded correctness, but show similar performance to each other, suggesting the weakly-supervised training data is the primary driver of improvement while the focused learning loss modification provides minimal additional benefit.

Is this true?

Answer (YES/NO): NO